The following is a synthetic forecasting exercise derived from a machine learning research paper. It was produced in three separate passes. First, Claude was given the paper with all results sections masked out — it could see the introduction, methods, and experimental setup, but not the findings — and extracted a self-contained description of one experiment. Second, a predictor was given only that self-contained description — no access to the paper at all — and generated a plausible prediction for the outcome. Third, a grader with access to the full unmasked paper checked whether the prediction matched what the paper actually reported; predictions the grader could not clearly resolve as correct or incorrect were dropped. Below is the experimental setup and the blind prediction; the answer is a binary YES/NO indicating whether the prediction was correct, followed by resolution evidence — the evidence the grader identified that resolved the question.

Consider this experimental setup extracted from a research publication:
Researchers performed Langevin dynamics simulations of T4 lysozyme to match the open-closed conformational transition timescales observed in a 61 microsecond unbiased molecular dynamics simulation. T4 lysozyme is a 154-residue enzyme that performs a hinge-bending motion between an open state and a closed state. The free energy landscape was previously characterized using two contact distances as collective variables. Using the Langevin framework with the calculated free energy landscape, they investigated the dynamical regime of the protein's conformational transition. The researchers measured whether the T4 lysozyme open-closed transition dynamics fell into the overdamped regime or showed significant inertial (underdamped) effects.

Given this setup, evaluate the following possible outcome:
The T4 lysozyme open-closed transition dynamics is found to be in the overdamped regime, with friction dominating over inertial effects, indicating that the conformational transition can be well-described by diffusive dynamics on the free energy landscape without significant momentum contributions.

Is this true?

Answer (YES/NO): YES